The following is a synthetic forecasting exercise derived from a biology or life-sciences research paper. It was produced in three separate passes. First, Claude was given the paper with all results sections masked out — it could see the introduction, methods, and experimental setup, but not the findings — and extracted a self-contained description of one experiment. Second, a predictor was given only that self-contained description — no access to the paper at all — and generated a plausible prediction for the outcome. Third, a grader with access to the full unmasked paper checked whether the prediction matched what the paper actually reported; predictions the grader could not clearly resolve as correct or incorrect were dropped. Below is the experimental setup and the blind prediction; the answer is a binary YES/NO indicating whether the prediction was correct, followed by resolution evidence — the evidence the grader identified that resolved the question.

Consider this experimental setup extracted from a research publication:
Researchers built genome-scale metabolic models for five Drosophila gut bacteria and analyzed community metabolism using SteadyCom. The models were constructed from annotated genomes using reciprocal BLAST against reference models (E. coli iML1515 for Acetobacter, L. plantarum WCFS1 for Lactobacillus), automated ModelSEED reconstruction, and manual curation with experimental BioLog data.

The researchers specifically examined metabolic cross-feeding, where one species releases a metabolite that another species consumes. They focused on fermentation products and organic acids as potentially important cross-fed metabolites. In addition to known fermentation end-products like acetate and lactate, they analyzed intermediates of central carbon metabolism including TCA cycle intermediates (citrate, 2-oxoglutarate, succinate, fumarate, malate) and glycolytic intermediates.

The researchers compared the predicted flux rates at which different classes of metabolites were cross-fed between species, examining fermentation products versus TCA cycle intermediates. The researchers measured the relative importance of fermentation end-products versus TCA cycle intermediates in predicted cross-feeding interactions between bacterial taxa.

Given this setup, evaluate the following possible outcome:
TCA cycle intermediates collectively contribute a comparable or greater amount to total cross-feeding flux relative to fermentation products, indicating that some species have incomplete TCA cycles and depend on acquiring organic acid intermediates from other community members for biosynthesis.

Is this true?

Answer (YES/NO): YES